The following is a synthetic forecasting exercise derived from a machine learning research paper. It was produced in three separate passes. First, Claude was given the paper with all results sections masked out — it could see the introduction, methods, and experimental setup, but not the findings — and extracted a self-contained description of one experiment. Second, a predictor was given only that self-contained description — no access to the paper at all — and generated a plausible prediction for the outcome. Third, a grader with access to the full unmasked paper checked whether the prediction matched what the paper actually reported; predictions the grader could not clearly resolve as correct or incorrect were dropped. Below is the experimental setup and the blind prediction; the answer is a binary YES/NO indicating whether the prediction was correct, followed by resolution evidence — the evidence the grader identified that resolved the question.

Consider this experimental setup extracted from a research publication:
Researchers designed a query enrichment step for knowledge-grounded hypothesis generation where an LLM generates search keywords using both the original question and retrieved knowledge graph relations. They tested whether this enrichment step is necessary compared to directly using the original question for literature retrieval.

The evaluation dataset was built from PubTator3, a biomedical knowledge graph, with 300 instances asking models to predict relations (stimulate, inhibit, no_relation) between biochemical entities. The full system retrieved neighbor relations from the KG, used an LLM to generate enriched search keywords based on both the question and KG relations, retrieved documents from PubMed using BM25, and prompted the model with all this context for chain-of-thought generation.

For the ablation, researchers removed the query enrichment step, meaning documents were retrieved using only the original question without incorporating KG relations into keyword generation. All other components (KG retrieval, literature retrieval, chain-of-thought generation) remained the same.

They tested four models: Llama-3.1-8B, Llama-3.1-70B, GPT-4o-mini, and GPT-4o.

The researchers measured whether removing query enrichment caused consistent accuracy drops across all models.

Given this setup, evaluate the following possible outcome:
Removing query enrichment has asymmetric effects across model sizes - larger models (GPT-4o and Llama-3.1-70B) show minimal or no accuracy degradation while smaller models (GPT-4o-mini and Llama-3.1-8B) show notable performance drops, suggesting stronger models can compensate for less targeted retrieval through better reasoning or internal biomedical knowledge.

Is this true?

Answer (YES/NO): NO